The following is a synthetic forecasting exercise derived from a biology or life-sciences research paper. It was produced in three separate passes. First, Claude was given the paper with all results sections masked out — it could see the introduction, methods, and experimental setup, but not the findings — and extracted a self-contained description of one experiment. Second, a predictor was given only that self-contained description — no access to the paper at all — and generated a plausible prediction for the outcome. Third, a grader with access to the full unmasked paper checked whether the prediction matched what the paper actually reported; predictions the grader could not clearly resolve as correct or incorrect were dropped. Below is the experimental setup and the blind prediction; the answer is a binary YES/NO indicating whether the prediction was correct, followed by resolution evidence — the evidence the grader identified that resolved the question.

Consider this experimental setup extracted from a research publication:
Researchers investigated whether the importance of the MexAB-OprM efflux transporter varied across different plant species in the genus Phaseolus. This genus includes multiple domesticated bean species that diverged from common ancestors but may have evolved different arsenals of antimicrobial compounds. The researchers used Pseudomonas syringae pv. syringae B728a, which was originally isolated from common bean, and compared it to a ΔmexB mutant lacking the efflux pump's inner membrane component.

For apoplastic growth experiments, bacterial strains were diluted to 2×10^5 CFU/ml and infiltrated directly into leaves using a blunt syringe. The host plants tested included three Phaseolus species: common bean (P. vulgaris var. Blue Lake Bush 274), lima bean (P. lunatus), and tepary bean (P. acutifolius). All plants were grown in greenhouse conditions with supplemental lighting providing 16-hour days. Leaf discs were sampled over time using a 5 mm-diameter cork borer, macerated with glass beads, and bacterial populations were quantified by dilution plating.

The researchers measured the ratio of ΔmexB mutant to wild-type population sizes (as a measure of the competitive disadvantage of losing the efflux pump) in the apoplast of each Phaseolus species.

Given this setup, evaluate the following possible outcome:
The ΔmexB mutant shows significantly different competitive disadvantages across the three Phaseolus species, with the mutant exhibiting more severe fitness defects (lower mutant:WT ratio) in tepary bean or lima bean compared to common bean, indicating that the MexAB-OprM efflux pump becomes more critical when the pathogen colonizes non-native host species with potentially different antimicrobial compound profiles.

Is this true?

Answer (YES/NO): NO